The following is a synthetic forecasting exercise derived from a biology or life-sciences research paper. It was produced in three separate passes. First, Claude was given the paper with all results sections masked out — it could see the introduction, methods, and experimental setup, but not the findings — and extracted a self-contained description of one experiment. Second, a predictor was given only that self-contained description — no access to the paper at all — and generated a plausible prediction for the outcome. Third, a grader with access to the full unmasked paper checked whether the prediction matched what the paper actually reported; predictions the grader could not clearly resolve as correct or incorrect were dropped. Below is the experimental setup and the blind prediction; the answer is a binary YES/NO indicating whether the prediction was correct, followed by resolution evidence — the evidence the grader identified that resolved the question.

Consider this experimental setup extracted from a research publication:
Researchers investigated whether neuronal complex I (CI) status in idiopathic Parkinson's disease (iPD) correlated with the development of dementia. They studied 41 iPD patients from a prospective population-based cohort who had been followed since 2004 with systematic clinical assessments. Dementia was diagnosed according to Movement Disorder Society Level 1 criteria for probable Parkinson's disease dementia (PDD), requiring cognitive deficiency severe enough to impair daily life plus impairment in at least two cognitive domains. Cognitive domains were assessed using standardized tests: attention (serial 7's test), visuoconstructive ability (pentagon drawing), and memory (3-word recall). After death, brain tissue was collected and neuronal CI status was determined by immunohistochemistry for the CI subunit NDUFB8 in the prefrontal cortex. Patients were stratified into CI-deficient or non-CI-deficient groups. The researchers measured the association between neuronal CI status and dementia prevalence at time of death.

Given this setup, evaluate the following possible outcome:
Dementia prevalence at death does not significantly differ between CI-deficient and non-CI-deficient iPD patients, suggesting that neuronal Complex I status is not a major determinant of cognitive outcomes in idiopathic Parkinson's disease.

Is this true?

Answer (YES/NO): YES